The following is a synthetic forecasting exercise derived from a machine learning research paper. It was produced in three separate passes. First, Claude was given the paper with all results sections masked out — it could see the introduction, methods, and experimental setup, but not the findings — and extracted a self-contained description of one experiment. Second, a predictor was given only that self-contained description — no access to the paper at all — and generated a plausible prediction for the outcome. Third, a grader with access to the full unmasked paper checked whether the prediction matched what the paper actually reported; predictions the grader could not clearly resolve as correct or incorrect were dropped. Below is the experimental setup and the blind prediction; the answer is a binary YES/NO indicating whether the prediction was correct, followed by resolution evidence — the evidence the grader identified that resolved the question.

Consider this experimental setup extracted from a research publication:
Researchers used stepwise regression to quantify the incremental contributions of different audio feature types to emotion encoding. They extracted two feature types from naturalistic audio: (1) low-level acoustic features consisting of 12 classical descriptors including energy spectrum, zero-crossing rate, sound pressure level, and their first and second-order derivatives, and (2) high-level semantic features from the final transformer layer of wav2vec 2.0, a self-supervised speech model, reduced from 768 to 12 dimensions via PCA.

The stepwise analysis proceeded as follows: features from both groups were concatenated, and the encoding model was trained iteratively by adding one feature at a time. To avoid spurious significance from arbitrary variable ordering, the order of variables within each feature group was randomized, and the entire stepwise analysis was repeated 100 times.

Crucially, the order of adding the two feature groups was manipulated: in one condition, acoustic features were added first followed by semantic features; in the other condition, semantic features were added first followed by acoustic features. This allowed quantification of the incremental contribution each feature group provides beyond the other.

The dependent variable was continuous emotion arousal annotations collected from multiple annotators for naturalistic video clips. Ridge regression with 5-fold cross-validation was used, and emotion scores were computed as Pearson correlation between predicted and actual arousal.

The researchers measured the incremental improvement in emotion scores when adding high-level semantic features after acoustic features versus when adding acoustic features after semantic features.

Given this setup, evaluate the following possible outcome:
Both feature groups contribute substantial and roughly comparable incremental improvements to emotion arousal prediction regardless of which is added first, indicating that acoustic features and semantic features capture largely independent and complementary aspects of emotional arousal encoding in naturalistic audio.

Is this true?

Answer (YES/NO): NO